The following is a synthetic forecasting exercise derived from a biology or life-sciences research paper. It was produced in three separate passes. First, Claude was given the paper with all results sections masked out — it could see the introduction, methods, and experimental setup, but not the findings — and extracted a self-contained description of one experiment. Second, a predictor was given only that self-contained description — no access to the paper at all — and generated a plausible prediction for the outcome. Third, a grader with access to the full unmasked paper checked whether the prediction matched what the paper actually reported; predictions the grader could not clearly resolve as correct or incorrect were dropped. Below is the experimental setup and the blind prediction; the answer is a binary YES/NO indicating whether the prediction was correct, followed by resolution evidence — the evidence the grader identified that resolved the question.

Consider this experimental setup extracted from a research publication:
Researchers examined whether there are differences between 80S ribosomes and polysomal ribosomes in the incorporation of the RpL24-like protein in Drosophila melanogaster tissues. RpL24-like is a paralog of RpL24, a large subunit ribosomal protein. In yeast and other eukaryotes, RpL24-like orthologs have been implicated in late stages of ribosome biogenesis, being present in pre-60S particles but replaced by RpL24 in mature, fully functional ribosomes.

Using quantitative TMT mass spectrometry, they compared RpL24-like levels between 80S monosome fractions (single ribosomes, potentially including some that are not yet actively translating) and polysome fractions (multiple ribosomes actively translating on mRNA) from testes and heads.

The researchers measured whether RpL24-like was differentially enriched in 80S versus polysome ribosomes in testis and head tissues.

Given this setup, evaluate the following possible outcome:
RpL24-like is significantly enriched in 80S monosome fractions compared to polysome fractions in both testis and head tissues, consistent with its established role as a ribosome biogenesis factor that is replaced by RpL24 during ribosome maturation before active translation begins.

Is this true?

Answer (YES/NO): NO